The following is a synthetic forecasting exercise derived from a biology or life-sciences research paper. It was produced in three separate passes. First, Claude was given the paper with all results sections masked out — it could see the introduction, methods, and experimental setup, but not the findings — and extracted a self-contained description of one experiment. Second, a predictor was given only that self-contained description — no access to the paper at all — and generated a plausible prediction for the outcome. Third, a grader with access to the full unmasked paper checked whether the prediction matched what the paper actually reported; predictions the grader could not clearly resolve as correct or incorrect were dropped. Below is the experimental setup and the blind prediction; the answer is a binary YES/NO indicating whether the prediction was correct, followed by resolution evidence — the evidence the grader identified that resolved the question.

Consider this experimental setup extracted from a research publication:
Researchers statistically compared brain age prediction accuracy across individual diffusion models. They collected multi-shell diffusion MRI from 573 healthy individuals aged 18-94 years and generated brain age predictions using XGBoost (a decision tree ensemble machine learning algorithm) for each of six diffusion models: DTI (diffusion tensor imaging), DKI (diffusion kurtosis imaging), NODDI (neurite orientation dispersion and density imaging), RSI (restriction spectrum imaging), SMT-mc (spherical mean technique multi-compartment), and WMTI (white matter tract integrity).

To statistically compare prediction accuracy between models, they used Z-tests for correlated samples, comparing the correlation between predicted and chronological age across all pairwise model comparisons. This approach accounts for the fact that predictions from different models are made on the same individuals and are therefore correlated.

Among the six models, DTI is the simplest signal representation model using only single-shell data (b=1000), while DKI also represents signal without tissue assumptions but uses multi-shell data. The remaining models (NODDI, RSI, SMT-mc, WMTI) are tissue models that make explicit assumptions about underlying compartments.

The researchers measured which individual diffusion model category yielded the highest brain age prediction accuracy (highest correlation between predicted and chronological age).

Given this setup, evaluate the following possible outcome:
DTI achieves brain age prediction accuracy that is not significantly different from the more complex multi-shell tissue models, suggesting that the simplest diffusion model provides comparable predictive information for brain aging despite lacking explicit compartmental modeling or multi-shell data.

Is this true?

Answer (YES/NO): YES